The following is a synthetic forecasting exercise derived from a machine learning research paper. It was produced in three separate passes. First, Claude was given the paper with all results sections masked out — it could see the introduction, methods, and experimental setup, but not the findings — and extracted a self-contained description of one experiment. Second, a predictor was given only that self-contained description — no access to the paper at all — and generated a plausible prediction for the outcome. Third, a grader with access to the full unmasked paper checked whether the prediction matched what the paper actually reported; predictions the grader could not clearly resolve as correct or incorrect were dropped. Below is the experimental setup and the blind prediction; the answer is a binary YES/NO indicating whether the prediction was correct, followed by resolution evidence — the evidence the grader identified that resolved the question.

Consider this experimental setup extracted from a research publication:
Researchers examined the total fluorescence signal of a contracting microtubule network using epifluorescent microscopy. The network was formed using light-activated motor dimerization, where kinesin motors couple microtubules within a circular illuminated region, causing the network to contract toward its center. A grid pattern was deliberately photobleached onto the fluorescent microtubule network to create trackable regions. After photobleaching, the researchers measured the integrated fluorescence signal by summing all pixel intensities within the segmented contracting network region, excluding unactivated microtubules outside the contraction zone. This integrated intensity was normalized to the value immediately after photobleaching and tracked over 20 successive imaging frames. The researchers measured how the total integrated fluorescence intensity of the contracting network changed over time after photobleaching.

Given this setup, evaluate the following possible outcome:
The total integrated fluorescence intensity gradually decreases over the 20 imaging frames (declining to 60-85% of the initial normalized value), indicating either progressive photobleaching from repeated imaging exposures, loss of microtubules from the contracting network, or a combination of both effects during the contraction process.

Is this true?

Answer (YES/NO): NO